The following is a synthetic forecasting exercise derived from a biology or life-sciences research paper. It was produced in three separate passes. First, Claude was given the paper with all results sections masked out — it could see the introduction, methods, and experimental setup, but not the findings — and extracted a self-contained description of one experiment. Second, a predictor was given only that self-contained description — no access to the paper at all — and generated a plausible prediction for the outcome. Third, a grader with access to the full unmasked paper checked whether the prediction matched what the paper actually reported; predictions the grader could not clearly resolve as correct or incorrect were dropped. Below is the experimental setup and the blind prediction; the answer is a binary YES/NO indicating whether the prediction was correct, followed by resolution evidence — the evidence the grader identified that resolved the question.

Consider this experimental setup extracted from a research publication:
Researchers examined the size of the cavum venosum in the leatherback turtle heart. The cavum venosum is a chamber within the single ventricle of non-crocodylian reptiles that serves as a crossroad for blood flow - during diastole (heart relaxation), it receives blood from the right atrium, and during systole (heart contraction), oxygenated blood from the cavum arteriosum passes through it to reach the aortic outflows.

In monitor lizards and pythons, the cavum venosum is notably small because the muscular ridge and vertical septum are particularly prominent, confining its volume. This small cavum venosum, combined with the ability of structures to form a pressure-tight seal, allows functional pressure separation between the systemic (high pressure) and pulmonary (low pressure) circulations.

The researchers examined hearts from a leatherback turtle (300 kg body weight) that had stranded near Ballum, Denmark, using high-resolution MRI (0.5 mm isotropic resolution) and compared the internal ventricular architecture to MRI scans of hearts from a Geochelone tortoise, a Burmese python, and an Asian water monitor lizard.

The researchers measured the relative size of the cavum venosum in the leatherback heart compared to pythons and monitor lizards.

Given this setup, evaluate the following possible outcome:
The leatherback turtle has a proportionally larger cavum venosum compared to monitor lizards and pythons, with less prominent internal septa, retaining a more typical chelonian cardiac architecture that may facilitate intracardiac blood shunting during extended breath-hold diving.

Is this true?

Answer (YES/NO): YES